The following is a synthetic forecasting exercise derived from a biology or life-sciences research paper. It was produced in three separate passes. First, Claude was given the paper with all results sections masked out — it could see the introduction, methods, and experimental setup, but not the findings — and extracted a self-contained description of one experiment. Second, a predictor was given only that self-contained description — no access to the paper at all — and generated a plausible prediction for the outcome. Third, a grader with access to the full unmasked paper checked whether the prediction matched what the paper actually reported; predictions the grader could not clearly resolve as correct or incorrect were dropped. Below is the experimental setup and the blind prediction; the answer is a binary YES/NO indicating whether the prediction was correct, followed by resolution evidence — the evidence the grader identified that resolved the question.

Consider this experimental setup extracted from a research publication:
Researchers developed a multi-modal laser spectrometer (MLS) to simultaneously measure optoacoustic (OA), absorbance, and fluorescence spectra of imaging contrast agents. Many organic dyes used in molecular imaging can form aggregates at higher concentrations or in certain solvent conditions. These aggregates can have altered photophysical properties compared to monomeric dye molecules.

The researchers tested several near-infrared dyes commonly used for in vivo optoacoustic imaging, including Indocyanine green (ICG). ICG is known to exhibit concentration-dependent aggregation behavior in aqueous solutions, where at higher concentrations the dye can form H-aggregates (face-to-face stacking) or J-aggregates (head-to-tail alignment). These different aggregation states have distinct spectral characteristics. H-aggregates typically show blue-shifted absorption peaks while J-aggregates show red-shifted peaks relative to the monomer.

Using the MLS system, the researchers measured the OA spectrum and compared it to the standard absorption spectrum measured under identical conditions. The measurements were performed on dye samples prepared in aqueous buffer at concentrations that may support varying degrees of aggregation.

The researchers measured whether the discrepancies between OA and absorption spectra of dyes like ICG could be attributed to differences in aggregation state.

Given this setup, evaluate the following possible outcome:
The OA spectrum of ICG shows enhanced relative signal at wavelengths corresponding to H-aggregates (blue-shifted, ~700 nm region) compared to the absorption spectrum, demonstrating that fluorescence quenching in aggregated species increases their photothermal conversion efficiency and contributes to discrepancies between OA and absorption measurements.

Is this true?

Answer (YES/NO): NO